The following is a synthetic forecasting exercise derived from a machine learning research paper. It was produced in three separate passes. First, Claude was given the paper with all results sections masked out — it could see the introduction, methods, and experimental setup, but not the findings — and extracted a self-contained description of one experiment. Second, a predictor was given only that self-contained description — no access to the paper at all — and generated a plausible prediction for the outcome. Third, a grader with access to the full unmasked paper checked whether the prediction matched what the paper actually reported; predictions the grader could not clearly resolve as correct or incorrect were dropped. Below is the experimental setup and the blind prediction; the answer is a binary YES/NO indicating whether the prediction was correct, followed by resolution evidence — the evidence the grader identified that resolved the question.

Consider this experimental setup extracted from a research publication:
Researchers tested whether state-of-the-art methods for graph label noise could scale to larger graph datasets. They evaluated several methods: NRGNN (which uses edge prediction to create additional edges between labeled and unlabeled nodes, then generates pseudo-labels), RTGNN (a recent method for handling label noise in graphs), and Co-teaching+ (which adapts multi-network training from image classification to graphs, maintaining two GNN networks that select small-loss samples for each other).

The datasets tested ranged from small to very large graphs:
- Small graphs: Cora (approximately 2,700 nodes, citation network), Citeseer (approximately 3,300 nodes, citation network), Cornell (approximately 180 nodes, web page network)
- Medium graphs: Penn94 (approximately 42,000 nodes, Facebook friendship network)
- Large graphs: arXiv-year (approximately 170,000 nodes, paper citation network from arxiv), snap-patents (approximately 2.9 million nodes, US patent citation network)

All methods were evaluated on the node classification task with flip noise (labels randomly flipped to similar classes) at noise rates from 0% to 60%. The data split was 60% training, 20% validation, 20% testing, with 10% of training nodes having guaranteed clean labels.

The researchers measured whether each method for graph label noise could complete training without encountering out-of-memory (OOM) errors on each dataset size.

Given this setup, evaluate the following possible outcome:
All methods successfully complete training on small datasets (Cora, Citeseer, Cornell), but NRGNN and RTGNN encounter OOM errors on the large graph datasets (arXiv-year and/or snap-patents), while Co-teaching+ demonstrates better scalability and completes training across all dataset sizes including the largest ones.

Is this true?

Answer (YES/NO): NO